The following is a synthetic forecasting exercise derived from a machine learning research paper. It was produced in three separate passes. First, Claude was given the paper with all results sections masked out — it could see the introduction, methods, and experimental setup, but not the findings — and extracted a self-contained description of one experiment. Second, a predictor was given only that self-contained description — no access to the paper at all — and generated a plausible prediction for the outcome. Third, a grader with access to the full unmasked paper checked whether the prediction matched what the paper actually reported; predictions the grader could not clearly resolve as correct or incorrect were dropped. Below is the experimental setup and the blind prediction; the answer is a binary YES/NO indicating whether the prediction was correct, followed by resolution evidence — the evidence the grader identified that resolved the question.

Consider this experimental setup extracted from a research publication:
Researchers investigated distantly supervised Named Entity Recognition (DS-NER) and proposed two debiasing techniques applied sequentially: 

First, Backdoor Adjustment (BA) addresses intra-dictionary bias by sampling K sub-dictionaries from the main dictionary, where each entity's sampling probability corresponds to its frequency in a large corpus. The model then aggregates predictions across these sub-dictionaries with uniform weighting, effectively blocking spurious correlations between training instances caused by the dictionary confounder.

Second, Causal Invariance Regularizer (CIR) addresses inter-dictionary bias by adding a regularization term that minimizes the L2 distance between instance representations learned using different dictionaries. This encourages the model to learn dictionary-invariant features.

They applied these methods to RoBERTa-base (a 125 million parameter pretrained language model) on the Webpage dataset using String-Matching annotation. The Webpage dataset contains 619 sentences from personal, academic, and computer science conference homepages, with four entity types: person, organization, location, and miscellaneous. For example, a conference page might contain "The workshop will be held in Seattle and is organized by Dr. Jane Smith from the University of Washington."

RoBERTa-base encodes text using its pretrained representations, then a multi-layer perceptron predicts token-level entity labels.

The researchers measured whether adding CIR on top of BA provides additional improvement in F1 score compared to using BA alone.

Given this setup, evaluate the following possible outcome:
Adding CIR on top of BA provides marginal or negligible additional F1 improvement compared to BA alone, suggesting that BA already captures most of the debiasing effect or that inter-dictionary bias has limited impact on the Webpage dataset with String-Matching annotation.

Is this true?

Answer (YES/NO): NO